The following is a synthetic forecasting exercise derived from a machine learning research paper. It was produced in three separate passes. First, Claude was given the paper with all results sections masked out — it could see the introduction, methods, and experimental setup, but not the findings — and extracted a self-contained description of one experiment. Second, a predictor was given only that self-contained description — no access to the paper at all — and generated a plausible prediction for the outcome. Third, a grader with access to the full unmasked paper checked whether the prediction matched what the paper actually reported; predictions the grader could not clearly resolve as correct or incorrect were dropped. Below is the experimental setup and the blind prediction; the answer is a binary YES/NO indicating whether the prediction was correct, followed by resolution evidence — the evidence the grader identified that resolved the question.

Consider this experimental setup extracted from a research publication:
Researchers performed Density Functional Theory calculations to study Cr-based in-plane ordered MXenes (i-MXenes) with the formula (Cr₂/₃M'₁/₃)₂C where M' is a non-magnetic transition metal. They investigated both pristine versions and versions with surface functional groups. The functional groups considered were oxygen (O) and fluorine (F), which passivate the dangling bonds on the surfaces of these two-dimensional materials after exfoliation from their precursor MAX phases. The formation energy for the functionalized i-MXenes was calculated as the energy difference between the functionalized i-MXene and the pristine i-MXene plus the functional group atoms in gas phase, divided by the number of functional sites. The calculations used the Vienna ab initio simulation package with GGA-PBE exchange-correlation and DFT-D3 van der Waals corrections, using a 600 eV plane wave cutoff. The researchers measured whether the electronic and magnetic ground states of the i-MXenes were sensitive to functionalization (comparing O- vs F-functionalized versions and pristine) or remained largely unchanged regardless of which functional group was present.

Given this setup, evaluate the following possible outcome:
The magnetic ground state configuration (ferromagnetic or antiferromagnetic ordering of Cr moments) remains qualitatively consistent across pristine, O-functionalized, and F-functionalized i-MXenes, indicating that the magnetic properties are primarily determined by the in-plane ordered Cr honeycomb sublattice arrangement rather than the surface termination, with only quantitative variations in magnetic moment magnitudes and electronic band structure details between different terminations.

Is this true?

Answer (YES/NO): NO